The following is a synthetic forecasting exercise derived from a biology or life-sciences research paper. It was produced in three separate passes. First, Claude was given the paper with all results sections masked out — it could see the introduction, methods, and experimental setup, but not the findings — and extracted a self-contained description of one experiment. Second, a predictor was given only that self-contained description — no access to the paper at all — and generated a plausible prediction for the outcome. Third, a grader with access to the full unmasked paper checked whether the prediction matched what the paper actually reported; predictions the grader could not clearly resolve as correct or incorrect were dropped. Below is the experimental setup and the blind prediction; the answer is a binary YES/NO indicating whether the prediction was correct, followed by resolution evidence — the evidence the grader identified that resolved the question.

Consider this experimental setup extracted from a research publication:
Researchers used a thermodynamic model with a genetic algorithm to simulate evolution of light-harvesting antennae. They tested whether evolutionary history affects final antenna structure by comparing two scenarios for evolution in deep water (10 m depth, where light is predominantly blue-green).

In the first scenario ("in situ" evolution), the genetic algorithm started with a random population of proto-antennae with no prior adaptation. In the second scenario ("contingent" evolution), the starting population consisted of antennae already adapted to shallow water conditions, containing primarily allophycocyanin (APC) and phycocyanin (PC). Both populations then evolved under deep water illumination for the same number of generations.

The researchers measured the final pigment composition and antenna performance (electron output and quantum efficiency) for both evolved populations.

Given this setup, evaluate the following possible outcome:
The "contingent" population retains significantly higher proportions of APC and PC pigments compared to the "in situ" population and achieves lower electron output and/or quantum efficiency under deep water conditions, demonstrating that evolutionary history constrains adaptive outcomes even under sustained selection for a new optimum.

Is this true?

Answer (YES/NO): NO